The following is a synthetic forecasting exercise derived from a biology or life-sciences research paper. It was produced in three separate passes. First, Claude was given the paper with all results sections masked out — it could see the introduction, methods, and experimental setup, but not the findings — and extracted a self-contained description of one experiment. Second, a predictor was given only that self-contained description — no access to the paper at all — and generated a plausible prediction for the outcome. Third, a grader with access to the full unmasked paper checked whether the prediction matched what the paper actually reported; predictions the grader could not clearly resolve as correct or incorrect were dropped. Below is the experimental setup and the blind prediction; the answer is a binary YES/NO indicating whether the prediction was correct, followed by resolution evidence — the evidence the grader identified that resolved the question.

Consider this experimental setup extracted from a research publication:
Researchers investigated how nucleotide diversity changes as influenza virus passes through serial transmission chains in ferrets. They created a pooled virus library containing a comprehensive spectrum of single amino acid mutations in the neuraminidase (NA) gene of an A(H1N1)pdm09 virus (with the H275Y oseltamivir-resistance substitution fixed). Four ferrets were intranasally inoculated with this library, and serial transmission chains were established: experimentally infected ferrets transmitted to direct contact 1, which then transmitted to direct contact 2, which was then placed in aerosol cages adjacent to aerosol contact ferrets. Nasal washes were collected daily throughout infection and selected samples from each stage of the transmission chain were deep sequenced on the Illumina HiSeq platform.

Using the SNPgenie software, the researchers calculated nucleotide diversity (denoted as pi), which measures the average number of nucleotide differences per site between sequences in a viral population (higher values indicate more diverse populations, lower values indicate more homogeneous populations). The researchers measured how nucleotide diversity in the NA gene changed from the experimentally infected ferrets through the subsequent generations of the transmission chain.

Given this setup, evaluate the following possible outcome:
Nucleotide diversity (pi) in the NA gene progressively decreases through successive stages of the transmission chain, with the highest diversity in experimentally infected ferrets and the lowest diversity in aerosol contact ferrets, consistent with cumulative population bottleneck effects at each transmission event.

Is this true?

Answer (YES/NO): NO